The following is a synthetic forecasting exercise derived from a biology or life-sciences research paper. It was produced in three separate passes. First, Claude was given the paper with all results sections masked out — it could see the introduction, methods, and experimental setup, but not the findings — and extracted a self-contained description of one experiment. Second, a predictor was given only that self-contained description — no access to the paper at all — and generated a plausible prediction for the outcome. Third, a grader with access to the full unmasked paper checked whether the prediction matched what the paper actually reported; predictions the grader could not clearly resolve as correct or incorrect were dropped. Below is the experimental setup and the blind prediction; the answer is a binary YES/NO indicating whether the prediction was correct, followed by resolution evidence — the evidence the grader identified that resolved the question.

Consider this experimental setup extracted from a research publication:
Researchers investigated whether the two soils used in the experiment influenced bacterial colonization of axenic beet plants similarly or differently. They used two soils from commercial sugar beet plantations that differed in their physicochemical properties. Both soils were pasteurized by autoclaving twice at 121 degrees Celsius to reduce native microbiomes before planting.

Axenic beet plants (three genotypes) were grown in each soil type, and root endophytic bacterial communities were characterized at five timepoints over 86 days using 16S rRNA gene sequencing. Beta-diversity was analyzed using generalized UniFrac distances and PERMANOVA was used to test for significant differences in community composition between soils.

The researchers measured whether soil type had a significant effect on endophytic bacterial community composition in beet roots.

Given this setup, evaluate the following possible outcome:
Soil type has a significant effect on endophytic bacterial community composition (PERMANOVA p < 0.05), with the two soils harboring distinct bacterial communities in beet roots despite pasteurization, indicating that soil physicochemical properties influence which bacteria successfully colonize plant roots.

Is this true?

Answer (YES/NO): YES